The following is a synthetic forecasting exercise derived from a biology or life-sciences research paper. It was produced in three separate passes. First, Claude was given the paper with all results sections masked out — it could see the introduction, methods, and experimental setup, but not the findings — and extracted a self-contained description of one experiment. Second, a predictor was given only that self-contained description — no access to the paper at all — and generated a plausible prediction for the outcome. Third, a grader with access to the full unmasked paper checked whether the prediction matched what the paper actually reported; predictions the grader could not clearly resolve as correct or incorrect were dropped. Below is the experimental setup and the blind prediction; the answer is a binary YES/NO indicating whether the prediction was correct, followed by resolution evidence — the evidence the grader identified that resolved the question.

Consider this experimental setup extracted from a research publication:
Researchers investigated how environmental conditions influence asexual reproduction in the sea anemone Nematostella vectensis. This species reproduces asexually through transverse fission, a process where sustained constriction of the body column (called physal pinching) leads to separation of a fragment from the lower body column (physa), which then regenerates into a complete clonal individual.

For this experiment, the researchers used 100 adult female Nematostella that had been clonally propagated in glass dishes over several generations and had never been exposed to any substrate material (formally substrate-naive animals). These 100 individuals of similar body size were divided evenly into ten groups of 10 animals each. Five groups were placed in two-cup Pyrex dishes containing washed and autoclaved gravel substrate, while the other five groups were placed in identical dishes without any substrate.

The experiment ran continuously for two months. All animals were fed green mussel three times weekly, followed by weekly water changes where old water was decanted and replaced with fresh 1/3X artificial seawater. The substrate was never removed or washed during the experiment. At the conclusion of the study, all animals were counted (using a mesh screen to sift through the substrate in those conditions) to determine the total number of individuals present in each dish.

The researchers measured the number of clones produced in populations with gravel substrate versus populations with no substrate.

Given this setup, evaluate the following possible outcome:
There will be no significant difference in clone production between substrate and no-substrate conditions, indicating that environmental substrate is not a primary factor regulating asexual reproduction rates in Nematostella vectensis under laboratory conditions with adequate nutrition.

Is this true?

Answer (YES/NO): NO